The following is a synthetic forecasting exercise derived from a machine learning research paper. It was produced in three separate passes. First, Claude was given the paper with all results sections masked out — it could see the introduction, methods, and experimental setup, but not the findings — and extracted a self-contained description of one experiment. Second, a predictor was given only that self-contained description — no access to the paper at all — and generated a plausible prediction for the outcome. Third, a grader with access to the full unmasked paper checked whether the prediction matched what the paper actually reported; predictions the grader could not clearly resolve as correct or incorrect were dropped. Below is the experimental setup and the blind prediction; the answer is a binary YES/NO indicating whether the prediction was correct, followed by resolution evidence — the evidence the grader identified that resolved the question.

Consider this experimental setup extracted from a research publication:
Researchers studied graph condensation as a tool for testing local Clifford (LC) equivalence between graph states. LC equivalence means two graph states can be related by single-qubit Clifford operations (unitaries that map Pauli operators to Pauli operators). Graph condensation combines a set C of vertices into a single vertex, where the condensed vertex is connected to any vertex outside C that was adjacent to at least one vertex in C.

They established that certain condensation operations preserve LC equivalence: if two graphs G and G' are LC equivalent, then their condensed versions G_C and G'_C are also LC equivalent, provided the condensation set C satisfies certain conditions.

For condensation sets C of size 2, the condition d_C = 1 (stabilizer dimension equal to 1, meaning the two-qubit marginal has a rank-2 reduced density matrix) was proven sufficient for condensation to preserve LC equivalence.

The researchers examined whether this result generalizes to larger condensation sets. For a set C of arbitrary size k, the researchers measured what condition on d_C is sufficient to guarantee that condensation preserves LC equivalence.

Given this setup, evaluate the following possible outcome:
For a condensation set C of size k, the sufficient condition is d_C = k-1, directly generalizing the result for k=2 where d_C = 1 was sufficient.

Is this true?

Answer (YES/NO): YES